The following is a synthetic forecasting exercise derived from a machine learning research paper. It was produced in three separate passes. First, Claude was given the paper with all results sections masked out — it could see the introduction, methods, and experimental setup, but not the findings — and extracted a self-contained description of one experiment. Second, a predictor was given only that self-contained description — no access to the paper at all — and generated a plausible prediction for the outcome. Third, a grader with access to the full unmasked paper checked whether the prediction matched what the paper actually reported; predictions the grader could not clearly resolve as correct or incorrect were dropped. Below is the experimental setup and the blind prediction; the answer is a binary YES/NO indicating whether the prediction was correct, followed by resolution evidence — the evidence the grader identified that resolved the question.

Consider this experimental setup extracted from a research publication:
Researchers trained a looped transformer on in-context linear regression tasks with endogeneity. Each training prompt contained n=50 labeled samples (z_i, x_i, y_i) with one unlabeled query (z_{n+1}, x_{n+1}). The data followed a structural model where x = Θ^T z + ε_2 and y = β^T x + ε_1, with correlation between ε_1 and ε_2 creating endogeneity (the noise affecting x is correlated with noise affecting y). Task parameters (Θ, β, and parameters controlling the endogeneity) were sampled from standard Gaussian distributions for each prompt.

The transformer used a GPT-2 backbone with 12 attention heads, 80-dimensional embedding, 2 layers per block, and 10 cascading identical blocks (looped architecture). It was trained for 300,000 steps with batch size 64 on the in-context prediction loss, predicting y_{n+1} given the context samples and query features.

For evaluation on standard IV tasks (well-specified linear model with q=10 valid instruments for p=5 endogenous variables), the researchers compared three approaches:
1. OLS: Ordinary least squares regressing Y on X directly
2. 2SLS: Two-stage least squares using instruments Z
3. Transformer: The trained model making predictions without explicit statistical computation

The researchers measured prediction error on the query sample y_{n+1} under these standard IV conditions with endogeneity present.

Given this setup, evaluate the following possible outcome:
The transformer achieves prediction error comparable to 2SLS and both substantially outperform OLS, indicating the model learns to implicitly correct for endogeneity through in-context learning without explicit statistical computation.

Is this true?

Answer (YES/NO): YES